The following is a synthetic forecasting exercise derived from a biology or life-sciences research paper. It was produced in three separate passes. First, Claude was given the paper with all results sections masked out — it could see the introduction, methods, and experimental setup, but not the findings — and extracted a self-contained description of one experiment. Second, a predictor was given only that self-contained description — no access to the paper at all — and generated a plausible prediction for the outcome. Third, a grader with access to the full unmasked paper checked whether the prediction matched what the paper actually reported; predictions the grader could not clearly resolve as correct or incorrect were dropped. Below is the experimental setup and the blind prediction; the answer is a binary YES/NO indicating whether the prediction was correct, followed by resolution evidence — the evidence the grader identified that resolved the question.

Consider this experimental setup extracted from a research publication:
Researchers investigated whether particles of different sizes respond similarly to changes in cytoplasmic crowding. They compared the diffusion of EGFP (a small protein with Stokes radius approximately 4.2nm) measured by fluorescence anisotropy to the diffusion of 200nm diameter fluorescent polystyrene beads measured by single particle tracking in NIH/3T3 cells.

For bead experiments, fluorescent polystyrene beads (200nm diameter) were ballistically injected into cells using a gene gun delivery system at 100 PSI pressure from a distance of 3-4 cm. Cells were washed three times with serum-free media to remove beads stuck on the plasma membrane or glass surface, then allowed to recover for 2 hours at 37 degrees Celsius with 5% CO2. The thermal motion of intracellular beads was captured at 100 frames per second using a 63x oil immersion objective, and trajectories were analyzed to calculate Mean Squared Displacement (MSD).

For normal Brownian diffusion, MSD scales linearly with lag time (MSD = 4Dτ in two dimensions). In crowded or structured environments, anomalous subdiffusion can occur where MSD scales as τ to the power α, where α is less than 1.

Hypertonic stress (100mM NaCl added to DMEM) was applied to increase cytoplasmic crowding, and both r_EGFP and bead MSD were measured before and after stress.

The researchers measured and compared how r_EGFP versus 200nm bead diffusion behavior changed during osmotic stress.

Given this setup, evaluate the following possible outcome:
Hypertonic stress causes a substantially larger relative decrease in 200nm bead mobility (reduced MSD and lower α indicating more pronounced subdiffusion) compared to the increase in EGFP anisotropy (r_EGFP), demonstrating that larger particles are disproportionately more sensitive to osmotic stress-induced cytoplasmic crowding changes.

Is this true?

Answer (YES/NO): YES